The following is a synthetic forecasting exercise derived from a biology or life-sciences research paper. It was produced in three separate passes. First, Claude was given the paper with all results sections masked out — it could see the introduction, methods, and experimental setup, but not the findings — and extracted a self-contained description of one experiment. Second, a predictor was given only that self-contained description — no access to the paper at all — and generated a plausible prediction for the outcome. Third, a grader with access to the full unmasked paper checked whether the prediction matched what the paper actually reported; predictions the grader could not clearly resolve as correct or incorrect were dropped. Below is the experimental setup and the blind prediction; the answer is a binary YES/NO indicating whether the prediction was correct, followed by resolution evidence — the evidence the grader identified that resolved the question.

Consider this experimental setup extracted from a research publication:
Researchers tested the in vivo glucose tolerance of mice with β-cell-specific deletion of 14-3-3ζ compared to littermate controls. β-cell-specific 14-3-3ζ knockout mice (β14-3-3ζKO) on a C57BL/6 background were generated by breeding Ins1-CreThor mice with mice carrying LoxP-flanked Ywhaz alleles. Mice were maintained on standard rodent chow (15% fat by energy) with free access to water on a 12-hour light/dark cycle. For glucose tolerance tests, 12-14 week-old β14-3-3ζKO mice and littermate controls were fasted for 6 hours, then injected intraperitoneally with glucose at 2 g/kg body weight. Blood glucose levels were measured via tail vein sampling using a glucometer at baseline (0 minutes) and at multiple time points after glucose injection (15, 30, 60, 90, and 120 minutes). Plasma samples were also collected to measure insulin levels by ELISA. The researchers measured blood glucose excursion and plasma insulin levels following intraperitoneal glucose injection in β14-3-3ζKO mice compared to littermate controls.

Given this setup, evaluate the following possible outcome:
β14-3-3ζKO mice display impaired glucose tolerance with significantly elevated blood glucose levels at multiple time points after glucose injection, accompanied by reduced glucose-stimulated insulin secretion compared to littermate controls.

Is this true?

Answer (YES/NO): NO